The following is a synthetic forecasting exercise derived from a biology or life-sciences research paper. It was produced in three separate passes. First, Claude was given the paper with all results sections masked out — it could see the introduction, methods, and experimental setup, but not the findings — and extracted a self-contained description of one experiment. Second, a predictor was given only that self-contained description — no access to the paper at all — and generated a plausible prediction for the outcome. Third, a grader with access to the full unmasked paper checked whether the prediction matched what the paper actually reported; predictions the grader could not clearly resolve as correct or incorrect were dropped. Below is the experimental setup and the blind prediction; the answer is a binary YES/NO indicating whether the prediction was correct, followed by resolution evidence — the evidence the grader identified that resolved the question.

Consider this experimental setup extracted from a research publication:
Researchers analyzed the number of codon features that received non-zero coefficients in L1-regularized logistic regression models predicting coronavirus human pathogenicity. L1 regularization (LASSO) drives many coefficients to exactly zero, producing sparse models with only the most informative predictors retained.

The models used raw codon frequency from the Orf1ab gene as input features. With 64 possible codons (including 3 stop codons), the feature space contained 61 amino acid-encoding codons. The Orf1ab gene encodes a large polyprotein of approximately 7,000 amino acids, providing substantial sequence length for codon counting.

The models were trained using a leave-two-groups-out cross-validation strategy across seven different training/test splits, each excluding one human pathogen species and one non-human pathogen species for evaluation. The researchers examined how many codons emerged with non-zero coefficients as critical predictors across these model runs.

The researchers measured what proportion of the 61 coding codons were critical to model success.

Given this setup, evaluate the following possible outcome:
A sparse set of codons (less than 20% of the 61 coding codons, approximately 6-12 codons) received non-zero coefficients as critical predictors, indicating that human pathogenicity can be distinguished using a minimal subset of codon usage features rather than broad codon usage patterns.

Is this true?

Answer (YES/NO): NO